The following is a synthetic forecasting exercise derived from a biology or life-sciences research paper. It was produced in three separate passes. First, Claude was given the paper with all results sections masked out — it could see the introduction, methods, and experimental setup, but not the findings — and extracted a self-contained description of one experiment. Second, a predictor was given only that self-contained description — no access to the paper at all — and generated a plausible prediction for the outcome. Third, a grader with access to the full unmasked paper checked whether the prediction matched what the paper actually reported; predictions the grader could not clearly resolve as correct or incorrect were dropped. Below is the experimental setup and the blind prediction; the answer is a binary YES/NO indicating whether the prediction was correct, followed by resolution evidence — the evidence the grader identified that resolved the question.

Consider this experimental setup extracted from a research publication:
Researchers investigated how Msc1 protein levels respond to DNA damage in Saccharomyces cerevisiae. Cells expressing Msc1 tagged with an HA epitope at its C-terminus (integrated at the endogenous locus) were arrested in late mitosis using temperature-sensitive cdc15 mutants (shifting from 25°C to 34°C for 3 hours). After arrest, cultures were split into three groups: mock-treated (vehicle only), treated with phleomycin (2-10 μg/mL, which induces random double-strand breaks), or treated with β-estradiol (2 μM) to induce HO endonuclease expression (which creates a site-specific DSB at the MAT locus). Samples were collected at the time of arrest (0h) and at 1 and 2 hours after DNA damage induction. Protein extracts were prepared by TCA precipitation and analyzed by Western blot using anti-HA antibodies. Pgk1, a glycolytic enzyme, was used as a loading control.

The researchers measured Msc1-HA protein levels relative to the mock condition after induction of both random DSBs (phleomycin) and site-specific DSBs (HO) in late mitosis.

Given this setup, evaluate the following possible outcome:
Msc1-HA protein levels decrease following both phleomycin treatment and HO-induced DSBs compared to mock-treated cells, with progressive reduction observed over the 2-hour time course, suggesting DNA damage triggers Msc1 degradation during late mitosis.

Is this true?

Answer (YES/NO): NO